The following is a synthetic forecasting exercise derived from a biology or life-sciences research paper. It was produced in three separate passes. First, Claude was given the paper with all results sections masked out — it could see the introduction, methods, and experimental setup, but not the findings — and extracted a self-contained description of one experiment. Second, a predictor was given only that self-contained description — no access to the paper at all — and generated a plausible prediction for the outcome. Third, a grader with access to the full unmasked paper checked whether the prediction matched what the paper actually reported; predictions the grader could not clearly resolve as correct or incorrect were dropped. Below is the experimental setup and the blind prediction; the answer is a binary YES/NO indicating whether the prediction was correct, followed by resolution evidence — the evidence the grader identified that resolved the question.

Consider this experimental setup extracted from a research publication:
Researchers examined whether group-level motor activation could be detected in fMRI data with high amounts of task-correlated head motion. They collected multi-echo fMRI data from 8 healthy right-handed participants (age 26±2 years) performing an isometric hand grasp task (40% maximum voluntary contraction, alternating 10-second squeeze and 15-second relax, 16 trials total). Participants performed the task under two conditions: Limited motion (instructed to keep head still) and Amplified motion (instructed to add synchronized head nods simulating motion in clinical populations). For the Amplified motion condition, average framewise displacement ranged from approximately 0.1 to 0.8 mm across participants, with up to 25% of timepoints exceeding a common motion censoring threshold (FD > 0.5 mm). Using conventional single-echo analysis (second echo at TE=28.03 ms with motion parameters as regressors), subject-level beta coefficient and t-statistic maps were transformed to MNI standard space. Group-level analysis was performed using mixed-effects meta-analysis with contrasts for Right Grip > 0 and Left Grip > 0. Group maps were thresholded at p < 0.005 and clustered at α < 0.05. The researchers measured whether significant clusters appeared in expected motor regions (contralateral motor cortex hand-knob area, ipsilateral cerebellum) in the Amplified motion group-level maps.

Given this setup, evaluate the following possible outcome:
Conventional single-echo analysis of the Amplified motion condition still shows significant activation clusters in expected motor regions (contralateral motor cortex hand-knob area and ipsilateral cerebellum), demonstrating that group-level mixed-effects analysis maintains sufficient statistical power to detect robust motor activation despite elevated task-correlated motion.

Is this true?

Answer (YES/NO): YES